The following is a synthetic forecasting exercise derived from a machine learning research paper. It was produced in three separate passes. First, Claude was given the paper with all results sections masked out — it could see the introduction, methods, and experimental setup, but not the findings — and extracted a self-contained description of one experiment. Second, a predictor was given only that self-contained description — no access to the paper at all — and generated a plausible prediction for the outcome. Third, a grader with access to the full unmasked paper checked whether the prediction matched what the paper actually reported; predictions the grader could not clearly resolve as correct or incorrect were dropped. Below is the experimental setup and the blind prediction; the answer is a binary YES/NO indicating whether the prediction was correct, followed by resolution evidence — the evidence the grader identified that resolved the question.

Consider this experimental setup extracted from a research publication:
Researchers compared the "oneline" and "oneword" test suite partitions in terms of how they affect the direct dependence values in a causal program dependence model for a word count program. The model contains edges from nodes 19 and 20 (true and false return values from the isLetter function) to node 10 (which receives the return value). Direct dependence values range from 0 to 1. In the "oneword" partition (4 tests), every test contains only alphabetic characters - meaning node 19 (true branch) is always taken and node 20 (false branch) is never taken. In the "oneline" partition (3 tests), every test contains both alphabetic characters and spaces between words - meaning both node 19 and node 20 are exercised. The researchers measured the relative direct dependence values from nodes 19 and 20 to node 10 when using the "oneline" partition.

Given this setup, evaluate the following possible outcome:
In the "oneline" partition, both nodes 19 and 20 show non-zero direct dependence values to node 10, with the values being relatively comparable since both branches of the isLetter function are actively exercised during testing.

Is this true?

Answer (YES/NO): YES